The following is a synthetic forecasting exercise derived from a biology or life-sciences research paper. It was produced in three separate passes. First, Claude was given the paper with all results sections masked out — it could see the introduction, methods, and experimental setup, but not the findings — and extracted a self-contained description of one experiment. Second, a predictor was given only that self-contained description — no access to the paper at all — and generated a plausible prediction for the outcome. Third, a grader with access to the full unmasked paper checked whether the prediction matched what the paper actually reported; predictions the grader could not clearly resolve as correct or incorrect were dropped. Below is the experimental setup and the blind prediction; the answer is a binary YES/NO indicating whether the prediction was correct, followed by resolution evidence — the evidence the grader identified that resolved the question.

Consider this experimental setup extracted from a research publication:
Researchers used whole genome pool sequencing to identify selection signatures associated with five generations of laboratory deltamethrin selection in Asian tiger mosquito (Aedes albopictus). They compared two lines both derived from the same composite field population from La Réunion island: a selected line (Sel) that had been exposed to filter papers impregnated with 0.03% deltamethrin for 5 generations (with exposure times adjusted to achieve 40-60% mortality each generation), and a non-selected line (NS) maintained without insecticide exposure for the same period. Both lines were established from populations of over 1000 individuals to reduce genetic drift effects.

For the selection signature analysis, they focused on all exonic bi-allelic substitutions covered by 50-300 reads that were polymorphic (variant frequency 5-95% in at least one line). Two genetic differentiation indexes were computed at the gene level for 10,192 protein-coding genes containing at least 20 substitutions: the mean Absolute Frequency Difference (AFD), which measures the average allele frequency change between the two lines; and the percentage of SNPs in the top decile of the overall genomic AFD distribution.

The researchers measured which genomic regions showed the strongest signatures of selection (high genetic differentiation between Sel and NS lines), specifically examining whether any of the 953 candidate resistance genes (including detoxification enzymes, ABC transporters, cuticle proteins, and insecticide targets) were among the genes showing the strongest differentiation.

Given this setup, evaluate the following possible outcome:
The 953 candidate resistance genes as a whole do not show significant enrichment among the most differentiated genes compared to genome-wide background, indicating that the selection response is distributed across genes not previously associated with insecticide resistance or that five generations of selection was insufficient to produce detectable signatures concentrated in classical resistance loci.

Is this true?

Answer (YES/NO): NO